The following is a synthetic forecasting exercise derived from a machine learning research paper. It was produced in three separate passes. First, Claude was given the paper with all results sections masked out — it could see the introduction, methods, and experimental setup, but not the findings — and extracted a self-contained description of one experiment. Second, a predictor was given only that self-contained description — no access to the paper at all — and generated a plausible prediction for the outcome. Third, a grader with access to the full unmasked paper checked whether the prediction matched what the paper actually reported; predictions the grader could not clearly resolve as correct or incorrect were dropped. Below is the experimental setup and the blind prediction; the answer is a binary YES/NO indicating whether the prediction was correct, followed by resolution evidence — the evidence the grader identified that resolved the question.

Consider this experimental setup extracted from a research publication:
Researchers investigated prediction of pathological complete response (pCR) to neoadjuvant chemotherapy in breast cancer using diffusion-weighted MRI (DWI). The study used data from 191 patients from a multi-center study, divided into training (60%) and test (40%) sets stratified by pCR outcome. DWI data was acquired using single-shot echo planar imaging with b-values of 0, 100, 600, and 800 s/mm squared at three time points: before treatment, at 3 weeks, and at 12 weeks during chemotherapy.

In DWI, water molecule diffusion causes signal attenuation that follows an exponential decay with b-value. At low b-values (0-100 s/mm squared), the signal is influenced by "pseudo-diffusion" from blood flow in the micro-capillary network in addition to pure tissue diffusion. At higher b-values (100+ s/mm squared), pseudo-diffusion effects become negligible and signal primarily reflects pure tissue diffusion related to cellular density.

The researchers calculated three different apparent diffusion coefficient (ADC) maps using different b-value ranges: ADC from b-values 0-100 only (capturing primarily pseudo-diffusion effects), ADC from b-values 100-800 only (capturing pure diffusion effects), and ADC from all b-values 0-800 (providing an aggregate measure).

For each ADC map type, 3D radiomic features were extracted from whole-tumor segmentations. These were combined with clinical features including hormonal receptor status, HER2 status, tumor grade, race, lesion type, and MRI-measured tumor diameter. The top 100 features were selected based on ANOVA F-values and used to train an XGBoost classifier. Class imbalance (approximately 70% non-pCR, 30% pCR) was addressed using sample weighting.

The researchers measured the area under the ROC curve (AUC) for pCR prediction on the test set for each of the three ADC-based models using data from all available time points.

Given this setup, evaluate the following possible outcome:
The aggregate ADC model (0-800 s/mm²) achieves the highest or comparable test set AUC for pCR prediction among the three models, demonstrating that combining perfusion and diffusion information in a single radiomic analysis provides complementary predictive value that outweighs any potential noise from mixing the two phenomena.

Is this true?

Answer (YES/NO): YES